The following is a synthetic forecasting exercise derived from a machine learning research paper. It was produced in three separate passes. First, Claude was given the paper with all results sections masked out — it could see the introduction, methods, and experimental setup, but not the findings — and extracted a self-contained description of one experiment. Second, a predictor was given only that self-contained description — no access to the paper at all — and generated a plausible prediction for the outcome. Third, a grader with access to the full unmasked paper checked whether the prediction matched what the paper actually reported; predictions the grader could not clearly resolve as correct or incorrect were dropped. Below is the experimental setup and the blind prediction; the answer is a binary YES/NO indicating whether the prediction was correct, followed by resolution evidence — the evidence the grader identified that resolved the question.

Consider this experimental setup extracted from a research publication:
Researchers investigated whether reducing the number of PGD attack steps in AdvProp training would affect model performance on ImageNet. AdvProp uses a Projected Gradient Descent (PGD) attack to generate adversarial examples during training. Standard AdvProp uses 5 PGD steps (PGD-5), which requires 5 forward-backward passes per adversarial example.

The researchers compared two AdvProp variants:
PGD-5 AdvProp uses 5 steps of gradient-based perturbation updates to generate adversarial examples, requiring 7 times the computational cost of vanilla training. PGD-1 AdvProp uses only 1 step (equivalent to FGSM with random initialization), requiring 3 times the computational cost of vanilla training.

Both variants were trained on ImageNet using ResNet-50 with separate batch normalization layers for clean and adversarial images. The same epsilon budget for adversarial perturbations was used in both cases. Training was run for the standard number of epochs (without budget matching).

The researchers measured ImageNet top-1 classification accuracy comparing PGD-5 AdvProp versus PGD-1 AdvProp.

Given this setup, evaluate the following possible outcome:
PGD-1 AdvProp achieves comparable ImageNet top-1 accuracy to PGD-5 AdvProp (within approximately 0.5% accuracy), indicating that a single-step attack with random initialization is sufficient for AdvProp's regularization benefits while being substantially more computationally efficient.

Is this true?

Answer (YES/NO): YES